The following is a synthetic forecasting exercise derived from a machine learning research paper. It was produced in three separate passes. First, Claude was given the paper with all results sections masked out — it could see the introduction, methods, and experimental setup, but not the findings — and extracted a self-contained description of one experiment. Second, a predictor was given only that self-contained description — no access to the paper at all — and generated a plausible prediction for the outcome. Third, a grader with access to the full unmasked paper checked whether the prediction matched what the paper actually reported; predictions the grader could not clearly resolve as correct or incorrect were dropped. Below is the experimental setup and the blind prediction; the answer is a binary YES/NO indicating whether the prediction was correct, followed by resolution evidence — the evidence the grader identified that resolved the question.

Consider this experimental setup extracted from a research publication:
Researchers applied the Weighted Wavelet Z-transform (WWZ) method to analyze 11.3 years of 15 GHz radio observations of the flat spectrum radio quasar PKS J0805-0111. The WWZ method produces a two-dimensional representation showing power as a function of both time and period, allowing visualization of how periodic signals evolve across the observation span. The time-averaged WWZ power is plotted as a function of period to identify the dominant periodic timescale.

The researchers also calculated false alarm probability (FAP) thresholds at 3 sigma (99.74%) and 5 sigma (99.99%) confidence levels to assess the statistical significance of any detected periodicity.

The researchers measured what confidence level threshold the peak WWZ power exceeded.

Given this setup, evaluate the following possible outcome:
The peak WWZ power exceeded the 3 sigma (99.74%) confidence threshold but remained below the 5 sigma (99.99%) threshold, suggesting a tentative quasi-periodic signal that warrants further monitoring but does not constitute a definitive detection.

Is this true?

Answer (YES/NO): NO